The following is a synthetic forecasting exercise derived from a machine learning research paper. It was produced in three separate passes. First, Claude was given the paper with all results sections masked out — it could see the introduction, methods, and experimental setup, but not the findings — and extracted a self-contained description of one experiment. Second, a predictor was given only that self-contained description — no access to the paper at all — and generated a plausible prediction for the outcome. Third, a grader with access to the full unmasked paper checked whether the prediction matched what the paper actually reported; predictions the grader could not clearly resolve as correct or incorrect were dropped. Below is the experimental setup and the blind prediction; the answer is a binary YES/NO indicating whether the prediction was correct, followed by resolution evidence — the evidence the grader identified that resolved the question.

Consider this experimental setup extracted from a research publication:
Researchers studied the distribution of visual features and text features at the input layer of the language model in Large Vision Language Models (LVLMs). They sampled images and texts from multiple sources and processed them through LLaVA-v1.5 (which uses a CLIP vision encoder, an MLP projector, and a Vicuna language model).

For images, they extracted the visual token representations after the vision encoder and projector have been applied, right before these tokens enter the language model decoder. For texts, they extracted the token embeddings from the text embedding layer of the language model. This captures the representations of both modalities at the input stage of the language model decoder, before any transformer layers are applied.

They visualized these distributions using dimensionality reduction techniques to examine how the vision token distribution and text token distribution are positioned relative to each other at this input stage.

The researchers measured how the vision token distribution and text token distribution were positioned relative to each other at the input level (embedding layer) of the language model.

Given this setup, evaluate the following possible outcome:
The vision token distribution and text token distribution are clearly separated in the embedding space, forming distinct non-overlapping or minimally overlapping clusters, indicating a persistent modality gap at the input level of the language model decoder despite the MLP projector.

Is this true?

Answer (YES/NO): YES